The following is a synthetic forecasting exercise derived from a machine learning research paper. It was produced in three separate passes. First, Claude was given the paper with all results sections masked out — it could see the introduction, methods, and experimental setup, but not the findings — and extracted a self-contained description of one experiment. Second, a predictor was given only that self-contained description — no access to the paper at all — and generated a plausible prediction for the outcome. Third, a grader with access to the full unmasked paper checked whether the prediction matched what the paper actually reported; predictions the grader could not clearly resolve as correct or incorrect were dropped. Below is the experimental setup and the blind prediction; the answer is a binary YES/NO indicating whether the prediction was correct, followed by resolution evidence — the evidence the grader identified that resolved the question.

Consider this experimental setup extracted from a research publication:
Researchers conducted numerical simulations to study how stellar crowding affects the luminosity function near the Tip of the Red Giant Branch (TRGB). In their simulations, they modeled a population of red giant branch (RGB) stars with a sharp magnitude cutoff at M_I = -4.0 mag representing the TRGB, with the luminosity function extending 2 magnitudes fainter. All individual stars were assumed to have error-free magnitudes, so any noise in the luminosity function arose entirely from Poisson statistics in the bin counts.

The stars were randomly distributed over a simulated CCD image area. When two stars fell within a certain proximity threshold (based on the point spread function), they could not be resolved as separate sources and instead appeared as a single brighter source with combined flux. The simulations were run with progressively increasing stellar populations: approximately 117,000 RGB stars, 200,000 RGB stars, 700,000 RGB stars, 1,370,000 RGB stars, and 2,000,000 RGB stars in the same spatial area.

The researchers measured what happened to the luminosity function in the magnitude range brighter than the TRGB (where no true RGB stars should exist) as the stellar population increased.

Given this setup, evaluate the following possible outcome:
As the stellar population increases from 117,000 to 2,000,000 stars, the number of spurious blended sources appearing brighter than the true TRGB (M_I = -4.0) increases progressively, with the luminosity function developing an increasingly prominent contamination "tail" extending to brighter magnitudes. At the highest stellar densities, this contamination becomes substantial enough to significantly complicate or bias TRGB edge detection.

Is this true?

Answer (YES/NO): YES